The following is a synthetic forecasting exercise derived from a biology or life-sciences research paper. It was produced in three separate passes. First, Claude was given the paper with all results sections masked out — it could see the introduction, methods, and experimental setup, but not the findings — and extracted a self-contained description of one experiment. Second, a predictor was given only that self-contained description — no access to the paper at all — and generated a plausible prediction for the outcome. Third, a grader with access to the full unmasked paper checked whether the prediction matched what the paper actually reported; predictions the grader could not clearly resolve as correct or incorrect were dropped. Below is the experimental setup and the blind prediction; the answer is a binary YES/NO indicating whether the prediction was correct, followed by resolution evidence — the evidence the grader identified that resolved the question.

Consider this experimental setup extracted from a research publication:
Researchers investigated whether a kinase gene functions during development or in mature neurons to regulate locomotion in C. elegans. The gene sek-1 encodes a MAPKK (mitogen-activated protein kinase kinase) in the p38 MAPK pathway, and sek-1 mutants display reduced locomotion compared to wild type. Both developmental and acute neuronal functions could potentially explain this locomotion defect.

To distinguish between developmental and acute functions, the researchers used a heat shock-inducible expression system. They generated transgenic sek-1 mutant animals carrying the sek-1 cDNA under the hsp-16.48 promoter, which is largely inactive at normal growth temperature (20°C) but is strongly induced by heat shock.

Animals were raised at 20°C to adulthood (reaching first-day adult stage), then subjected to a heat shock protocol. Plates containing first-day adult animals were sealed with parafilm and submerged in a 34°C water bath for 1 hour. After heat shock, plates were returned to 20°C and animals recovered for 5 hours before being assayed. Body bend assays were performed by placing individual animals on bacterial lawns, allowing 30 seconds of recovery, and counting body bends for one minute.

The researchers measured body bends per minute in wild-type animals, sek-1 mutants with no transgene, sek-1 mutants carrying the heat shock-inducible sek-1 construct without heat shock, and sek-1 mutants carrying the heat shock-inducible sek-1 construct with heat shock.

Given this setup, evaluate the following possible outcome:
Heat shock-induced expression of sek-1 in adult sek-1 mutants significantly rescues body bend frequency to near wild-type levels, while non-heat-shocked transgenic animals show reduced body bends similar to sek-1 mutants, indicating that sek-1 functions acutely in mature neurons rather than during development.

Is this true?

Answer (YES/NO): YES